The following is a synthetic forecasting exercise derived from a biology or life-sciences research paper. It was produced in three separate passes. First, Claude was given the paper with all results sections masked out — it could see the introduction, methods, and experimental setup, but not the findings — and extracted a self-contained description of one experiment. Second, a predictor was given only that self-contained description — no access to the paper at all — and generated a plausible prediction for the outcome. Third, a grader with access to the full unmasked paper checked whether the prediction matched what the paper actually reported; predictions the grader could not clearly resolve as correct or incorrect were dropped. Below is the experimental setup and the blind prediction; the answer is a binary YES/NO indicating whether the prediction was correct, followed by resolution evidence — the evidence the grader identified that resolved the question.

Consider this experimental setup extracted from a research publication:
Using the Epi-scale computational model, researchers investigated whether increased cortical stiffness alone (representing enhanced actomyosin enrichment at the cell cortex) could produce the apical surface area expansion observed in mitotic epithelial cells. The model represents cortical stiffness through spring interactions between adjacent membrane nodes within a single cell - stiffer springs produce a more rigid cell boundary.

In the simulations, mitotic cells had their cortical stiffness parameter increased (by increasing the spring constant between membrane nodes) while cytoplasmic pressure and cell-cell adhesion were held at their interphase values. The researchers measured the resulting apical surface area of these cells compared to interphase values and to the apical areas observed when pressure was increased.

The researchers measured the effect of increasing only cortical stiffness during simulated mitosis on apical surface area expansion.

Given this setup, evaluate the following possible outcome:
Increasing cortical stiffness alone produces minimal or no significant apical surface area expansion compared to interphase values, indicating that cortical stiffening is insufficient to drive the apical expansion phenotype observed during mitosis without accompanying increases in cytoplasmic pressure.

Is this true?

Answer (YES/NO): YES